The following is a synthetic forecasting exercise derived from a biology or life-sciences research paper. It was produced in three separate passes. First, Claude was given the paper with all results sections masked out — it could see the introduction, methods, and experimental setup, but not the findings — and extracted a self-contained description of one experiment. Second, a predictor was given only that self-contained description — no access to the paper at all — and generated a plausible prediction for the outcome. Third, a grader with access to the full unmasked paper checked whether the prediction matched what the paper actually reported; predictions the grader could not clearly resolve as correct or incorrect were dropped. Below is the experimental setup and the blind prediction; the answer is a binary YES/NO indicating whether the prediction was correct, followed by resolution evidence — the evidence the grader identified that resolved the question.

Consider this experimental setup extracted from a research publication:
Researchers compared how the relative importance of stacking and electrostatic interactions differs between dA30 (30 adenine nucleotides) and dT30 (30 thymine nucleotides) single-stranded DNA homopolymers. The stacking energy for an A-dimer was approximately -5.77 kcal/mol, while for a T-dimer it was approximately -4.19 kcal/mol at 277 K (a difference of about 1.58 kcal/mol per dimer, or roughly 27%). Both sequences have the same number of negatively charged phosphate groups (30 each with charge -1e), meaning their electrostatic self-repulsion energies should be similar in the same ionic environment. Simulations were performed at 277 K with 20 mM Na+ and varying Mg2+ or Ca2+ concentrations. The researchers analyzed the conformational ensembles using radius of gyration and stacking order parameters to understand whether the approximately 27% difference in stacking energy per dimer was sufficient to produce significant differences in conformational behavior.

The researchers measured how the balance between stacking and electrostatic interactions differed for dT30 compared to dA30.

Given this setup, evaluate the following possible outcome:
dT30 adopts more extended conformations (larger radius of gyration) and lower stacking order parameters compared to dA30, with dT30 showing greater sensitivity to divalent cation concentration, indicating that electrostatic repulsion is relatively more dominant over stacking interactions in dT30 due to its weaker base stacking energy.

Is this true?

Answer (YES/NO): NO